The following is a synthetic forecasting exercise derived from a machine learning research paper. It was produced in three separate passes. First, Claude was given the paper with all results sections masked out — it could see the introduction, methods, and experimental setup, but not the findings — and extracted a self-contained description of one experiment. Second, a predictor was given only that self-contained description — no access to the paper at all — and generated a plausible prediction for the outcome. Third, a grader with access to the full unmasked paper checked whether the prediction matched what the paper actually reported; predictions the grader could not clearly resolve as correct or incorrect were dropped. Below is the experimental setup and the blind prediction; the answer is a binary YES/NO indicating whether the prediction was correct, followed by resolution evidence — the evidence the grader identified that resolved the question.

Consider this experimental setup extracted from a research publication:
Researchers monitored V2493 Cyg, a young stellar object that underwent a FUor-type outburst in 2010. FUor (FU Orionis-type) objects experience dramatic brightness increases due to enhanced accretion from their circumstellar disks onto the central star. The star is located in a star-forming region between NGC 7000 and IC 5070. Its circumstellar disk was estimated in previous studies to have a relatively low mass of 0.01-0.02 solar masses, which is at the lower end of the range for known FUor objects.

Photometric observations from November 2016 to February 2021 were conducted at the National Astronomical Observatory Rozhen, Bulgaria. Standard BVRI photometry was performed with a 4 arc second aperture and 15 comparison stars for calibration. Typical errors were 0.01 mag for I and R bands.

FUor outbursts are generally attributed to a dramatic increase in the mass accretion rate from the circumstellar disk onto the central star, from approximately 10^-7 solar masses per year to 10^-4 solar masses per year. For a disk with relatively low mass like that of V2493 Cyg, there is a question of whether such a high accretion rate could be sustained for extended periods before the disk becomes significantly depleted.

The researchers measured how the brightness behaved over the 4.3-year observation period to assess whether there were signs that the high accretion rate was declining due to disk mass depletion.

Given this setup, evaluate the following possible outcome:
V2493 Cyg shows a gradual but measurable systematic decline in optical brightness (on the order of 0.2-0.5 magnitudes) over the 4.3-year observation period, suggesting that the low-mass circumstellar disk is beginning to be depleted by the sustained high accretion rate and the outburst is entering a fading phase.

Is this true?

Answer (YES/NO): NO